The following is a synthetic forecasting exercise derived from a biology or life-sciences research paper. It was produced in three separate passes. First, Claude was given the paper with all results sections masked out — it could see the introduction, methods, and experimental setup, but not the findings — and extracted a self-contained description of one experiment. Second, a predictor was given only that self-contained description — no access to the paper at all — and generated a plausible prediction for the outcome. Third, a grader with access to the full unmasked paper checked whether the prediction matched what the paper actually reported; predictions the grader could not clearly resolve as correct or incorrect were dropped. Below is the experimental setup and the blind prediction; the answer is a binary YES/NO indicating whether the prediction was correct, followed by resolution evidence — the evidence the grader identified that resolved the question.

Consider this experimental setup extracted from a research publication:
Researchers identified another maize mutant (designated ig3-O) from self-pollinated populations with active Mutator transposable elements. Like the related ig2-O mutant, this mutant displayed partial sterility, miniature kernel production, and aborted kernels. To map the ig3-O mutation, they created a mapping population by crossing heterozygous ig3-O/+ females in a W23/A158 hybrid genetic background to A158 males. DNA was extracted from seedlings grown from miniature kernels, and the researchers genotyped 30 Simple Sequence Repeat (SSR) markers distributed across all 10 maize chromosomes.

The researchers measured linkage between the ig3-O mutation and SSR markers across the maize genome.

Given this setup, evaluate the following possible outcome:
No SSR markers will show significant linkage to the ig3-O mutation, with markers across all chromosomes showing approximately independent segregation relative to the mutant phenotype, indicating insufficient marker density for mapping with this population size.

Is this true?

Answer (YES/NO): NO